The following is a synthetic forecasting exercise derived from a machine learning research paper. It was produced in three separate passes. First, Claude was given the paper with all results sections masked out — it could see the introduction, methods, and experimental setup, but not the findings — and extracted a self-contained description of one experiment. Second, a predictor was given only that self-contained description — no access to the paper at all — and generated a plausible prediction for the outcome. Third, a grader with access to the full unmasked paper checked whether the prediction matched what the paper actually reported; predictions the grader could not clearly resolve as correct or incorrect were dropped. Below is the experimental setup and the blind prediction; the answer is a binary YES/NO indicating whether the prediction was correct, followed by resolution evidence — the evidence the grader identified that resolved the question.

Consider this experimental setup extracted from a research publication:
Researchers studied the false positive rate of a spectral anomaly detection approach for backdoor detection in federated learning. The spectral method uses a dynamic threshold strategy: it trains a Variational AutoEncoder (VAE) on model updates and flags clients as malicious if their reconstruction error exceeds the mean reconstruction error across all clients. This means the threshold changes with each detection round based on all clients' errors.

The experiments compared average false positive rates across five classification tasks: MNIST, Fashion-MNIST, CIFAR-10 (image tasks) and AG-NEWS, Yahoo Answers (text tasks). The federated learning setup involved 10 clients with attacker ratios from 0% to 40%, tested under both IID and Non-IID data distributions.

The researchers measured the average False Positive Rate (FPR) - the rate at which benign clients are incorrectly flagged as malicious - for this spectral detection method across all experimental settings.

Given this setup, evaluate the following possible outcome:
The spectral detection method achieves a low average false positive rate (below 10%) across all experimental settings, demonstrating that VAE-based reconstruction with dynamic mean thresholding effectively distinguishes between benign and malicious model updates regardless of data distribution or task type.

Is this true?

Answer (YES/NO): NO